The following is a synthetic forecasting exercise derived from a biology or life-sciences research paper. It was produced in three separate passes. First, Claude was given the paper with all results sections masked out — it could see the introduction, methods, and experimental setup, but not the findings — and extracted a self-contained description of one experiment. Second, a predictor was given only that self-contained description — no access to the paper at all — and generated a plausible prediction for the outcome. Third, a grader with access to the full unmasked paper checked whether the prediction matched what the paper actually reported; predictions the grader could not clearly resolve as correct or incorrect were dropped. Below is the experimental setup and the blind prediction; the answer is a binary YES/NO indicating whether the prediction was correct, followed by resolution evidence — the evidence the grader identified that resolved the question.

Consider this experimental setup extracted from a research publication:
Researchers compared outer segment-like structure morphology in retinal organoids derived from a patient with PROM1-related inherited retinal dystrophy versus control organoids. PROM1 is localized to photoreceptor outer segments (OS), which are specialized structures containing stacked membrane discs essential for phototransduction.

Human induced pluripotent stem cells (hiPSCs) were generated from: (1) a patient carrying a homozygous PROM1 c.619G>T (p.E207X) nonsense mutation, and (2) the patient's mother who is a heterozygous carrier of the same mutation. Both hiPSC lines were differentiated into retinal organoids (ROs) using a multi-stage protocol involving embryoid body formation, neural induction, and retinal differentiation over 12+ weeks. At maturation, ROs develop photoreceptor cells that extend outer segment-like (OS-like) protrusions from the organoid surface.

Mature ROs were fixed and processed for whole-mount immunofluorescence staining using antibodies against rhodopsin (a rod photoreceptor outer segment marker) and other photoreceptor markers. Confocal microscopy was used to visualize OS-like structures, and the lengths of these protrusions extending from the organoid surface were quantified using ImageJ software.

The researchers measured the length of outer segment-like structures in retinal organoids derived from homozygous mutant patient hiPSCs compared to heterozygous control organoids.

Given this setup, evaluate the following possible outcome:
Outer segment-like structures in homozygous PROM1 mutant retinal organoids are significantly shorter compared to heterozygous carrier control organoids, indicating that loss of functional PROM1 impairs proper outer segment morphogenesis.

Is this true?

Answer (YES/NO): YES